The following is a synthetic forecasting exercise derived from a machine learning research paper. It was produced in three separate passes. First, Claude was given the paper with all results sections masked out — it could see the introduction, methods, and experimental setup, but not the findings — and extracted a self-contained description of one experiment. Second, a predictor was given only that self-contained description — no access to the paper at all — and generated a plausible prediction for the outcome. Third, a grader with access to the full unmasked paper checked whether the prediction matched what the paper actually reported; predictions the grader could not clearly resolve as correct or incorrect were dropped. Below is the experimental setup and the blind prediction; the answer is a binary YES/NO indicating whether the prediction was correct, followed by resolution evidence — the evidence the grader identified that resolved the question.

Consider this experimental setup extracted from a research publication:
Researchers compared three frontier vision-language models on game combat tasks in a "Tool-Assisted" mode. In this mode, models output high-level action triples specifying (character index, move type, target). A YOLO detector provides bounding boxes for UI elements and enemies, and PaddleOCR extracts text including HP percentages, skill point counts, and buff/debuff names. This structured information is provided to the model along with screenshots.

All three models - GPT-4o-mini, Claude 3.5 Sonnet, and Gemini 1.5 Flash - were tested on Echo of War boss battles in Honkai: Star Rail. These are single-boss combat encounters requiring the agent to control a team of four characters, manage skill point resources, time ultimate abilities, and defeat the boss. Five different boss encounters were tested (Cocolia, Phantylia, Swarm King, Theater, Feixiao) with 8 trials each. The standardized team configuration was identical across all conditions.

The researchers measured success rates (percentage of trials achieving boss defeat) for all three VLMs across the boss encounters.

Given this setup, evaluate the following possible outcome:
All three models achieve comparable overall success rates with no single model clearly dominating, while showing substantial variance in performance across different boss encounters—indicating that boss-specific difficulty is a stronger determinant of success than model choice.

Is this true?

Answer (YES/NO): NO